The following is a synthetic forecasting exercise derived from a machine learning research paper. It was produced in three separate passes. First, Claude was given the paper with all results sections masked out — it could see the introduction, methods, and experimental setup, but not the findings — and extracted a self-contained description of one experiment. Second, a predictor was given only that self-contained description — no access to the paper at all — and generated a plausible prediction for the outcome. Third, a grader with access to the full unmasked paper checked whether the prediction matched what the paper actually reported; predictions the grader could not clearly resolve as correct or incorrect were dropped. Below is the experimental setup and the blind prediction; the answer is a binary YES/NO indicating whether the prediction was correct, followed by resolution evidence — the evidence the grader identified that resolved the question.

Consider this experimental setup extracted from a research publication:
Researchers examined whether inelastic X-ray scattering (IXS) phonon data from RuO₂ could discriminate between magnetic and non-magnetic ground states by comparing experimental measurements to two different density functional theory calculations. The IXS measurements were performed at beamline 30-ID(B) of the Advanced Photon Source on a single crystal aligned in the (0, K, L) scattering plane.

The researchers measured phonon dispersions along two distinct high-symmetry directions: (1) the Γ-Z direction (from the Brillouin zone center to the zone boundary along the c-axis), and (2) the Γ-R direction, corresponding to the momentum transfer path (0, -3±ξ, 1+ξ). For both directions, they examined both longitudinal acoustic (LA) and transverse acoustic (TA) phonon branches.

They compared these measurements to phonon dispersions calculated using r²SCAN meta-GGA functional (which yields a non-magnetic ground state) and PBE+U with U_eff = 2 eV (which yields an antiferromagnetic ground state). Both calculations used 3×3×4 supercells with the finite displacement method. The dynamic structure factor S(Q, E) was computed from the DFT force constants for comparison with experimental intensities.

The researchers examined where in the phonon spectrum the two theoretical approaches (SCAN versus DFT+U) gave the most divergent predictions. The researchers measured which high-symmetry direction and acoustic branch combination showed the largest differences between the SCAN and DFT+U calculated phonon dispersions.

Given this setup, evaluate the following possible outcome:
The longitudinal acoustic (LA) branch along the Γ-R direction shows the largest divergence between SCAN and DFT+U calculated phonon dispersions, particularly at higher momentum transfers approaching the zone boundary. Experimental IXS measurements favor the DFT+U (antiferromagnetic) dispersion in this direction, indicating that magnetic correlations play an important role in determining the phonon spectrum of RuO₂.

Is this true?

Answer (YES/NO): NO